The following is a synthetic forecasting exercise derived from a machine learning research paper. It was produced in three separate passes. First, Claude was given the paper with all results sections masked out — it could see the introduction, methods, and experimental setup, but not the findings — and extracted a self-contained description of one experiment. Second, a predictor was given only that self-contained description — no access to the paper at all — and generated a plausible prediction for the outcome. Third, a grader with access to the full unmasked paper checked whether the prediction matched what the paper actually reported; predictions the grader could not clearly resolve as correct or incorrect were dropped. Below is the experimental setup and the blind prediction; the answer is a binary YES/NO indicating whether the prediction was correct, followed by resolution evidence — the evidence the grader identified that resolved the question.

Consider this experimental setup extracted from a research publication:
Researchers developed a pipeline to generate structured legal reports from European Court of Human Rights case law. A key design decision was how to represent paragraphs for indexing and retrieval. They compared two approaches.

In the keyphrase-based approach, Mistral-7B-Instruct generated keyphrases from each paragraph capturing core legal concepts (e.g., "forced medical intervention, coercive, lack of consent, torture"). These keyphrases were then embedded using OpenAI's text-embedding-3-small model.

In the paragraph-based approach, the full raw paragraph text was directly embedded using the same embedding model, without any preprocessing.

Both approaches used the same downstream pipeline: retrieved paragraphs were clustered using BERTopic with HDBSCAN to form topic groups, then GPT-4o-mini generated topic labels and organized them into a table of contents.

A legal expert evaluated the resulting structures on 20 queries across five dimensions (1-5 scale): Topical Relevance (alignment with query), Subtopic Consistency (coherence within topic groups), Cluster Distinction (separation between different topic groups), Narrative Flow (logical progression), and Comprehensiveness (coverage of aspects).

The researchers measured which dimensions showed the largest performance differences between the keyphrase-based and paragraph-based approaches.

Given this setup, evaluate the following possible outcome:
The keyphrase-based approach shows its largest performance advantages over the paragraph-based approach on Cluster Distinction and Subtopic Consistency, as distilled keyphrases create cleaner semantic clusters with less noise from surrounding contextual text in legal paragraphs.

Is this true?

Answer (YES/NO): YES